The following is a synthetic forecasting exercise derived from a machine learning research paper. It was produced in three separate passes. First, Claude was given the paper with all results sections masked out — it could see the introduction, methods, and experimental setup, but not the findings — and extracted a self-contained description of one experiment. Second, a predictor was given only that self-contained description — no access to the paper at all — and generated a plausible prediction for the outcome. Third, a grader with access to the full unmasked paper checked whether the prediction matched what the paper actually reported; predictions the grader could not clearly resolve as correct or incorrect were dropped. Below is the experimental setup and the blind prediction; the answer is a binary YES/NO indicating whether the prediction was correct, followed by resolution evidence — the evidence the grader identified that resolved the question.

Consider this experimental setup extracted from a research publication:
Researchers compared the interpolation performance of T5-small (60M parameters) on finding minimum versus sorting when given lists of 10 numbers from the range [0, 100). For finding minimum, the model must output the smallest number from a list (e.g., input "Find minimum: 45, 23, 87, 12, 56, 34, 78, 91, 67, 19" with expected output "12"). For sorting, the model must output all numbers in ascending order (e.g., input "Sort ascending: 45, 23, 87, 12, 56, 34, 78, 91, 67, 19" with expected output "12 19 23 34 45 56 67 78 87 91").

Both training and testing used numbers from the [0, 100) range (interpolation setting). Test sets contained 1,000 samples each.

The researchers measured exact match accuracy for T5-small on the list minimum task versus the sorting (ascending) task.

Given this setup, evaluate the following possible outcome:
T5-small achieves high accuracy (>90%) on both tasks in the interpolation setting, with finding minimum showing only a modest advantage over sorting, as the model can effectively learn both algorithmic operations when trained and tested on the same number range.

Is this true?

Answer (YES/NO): NO